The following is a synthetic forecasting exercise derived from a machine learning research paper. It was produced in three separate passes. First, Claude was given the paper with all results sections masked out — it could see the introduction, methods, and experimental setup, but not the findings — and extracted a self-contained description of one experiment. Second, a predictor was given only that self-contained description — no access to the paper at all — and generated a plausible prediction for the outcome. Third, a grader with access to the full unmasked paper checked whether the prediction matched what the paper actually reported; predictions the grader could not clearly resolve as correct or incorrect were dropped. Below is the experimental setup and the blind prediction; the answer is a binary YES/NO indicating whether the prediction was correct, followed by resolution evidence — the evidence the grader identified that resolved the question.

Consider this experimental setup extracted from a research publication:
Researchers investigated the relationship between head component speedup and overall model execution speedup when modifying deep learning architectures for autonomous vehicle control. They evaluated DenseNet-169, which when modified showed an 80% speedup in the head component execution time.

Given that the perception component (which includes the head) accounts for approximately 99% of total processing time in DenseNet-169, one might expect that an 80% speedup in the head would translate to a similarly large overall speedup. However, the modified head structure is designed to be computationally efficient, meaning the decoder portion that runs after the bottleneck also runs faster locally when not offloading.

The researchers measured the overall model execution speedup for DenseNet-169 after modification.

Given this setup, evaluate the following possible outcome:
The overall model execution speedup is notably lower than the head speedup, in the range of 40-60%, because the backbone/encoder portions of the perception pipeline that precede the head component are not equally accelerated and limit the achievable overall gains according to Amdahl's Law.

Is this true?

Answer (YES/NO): NO